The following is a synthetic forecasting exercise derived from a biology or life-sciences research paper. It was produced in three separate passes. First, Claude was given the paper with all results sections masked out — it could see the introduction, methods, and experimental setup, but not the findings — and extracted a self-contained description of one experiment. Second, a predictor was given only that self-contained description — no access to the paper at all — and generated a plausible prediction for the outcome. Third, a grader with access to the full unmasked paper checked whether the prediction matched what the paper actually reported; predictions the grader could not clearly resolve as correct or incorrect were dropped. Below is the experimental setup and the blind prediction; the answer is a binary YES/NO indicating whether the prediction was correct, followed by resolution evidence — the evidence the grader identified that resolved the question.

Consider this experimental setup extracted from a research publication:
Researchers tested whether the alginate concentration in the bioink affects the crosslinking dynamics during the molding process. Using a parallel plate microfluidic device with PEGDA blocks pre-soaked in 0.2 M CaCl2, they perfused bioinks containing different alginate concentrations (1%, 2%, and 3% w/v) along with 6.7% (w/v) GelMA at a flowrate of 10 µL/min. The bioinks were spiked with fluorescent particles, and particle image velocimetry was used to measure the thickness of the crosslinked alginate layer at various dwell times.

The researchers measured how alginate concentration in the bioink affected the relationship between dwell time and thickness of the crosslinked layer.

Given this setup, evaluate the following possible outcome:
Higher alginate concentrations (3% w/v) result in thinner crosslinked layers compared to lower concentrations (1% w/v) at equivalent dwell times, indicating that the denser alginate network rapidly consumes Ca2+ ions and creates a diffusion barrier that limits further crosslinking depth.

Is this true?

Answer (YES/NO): NO